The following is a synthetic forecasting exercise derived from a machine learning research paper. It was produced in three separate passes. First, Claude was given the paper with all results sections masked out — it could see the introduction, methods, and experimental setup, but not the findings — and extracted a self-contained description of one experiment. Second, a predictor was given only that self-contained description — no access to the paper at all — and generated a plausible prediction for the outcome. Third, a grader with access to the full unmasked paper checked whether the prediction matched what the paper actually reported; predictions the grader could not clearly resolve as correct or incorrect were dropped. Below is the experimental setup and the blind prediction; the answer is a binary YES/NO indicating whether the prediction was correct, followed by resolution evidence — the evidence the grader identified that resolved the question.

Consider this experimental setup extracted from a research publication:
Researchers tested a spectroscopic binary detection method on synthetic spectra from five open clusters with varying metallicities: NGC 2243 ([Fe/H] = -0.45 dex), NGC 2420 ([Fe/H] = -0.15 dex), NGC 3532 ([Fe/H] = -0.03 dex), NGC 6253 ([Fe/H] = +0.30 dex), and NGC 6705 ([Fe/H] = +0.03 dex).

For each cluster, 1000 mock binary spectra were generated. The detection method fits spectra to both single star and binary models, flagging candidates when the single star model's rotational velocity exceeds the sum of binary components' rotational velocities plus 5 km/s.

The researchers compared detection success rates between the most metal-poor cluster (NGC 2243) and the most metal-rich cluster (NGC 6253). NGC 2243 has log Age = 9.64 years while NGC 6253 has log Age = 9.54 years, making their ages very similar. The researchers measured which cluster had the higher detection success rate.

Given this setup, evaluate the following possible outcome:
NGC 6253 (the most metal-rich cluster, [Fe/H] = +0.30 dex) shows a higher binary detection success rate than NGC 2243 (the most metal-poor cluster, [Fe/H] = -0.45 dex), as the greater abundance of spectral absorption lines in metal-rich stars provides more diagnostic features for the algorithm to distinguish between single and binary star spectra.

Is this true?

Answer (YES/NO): NO